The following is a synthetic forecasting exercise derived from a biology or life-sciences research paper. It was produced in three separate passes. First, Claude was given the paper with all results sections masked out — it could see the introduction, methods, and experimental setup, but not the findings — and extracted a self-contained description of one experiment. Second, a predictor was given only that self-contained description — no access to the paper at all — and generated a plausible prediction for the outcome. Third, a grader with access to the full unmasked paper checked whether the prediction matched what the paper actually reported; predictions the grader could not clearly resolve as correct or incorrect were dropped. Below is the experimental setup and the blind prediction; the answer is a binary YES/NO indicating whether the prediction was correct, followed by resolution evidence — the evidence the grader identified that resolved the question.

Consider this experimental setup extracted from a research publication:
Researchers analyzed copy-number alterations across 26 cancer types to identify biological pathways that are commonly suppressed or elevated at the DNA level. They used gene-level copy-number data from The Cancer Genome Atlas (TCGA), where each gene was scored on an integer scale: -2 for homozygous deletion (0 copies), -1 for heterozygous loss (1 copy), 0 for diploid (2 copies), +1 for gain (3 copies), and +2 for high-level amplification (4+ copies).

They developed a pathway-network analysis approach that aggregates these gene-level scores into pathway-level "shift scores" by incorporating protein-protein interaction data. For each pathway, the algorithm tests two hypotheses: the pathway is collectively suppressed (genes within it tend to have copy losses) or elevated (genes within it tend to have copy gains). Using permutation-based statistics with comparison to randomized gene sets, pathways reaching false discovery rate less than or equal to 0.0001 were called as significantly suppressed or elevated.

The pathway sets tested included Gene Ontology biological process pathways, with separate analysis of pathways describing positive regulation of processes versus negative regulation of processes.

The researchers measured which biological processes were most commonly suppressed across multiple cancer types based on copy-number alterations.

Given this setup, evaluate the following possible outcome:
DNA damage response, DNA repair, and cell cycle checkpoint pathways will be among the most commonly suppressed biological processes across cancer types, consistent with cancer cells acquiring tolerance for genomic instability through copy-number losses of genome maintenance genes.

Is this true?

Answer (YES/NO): NO